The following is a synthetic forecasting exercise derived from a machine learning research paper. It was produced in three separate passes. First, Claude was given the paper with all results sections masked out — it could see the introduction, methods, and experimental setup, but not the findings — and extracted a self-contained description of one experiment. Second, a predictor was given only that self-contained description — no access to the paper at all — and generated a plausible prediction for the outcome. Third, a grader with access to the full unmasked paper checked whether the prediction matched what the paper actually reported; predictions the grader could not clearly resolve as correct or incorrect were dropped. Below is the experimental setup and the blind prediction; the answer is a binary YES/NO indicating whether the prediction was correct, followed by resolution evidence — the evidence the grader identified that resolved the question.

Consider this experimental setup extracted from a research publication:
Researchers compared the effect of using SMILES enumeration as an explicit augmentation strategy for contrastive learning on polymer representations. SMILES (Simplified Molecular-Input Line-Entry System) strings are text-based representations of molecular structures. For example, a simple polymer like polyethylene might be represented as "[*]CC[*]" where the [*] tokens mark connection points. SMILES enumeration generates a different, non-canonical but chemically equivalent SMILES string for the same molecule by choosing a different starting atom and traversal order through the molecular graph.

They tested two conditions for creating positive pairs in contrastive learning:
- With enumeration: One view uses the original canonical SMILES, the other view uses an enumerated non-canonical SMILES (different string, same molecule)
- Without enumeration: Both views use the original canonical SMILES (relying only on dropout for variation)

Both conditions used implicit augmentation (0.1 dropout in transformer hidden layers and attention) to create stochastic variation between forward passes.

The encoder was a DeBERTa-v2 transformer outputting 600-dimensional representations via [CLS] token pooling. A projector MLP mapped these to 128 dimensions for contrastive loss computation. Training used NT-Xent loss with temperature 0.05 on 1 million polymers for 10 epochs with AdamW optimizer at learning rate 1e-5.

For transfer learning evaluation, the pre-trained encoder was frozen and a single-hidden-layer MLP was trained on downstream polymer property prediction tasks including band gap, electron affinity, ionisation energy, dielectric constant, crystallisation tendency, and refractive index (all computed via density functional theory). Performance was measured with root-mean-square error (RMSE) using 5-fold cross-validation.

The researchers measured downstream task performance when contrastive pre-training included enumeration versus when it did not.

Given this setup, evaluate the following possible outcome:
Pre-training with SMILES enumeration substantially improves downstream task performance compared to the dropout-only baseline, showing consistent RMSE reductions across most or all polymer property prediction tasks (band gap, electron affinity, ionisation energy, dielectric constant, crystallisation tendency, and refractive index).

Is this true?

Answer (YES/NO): NO